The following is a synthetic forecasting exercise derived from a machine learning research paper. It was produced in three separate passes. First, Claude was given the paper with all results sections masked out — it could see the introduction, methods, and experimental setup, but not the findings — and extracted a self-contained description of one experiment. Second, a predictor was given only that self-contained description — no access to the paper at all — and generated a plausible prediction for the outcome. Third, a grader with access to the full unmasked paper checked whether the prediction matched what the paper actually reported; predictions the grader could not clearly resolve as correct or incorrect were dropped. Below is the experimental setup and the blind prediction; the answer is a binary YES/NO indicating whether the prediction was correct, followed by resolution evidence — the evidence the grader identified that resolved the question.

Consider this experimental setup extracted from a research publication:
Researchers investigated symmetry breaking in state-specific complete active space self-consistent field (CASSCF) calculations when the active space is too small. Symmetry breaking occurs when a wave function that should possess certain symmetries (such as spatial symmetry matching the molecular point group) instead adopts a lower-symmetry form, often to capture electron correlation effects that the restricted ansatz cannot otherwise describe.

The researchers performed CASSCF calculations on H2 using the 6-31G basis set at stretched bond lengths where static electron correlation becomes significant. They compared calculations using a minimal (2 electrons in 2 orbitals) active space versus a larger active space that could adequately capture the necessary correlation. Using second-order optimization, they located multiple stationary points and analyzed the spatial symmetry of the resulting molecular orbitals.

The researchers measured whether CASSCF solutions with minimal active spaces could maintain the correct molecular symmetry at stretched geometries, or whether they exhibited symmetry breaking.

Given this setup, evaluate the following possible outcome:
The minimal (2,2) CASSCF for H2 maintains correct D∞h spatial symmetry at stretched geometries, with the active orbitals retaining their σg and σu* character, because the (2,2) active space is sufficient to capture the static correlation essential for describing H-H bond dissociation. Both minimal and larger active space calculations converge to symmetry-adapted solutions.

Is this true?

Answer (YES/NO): NO